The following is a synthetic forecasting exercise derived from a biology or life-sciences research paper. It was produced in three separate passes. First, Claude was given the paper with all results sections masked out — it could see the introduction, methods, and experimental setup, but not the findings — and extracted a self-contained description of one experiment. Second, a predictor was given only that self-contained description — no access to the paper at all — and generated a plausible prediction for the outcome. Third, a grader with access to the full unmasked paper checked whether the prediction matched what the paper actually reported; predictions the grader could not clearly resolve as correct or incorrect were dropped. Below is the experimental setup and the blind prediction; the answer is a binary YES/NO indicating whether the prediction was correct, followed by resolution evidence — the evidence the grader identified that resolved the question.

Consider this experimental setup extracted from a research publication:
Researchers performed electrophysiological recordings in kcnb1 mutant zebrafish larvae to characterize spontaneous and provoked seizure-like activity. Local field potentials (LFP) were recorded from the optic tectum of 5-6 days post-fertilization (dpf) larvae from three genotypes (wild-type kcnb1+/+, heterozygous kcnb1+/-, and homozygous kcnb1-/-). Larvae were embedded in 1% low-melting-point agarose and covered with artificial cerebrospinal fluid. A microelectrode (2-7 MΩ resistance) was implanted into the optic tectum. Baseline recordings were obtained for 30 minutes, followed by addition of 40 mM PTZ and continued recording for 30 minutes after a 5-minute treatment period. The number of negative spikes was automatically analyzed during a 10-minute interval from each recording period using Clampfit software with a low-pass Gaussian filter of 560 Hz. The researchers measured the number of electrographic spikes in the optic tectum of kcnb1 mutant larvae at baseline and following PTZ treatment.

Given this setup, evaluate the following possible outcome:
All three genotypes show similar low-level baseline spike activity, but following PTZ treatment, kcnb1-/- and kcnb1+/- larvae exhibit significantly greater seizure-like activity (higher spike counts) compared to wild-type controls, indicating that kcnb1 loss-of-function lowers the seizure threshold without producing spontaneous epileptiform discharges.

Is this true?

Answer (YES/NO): NO